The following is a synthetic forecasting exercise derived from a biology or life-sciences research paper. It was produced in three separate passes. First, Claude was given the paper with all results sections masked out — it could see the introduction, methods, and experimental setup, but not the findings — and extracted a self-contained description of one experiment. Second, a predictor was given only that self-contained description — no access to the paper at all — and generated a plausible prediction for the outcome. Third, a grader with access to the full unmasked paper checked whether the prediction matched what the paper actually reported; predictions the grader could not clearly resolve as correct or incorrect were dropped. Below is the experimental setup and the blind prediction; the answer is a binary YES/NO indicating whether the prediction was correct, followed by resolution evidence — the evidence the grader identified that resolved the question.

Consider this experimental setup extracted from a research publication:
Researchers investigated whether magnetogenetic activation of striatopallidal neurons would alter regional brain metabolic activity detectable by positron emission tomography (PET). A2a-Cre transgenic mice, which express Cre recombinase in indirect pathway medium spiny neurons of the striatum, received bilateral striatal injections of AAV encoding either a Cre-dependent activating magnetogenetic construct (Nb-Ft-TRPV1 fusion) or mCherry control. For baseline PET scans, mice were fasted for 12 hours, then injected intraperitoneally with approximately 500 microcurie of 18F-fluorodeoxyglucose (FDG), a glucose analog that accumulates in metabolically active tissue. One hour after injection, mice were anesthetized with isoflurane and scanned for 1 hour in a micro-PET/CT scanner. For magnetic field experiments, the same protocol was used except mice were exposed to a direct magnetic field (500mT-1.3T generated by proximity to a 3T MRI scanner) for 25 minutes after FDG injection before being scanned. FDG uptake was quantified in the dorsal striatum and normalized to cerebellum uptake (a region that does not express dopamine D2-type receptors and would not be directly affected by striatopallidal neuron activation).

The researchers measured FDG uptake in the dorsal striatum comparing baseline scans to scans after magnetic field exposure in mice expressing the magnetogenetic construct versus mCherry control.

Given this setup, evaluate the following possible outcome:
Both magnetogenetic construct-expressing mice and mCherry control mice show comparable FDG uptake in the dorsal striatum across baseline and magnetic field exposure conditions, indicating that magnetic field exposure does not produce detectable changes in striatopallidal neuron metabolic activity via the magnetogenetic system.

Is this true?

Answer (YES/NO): NO